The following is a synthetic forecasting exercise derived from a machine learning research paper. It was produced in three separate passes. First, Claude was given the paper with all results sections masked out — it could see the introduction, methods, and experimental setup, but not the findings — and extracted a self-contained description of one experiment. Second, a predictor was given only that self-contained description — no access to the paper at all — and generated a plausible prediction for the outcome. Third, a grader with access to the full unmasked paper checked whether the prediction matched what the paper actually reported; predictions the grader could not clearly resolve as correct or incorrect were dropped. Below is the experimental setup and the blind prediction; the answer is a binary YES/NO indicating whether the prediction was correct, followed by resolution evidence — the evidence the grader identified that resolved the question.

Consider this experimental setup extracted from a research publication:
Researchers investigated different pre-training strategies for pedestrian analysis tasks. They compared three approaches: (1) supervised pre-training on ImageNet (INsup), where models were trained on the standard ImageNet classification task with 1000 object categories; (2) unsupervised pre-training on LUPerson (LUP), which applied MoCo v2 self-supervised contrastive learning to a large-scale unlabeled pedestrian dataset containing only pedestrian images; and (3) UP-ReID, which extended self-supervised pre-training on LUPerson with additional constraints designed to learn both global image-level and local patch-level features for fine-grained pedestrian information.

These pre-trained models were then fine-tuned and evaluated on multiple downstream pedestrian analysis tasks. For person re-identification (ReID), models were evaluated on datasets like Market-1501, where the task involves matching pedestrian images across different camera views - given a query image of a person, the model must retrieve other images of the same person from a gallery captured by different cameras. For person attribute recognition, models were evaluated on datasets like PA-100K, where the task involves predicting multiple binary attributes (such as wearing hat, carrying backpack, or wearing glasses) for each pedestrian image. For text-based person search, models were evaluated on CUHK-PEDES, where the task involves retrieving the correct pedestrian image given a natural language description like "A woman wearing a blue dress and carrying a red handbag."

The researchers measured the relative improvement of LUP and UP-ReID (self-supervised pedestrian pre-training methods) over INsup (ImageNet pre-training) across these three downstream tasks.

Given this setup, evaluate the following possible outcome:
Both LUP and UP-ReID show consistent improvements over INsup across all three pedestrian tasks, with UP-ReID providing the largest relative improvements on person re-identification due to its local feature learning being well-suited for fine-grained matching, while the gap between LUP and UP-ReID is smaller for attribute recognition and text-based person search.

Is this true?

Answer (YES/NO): YES